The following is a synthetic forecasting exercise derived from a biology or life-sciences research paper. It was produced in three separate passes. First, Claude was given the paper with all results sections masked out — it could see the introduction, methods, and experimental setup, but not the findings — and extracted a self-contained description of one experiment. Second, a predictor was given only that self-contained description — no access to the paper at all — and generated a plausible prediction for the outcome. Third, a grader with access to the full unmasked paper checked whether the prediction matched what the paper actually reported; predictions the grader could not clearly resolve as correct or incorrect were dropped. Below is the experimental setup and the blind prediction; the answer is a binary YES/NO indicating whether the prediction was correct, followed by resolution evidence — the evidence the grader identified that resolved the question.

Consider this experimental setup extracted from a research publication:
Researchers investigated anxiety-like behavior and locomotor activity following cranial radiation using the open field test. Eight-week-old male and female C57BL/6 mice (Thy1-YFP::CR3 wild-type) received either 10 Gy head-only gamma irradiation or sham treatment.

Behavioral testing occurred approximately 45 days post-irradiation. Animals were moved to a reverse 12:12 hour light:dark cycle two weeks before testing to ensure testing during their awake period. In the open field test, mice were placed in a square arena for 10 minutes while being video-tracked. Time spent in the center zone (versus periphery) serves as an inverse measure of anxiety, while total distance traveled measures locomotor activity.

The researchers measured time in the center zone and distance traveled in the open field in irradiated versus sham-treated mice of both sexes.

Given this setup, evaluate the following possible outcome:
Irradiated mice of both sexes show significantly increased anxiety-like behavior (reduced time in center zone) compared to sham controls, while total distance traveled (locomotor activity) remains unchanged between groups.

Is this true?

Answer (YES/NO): NO